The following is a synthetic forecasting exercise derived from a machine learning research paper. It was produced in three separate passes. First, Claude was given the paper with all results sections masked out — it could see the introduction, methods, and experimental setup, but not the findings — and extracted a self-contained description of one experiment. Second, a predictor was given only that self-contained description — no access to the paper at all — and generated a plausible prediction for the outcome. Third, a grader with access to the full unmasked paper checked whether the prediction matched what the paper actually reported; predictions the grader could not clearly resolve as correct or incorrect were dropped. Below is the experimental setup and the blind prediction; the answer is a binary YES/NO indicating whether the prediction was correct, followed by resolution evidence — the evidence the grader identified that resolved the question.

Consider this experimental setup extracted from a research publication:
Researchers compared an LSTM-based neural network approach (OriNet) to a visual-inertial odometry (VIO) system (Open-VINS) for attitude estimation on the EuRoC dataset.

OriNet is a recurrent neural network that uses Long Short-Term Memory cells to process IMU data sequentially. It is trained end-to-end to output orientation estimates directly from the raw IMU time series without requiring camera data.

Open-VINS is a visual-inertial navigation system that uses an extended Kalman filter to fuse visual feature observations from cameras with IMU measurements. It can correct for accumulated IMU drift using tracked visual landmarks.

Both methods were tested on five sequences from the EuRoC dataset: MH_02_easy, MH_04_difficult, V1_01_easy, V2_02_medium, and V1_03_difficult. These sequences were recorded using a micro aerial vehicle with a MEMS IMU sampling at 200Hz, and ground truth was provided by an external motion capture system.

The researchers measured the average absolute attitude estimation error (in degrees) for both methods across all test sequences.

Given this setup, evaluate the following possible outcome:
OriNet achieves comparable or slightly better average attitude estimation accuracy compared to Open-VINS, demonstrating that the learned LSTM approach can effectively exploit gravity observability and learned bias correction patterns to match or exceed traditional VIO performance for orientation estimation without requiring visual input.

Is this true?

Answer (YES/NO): NO